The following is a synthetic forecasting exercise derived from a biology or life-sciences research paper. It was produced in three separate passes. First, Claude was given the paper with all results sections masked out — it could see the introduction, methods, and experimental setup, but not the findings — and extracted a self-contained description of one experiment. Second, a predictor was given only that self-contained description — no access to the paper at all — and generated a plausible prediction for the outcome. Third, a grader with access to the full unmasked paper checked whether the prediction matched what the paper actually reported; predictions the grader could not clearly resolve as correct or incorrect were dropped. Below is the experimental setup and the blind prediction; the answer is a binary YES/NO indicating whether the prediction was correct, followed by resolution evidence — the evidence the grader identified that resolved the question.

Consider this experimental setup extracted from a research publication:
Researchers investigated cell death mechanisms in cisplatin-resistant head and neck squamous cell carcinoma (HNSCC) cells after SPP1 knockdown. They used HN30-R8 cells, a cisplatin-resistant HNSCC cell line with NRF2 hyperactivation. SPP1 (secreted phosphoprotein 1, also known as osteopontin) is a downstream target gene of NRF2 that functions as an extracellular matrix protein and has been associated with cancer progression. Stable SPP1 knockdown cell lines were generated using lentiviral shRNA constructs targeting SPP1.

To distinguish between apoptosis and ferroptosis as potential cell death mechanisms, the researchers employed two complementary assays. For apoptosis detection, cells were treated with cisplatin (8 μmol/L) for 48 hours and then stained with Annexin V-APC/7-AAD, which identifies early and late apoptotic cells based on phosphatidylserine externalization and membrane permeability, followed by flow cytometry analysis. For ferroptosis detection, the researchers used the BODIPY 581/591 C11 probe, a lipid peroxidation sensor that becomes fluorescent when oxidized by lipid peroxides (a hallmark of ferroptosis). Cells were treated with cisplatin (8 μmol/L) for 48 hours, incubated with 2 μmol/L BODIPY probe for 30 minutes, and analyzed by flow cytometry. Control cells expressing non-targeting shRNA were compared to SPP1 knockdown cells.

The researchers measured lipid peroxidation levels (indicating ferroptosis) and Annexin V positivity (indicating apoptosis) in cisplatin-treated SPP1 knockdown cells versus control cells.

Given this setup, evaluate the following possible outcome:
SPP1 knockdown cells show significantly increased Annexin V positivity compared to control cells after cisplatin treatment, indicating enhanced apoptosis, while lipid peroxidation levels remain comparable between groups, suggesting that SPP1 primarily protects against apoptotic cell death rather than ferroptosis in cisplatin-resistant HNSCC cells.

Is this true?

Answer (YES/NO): NO